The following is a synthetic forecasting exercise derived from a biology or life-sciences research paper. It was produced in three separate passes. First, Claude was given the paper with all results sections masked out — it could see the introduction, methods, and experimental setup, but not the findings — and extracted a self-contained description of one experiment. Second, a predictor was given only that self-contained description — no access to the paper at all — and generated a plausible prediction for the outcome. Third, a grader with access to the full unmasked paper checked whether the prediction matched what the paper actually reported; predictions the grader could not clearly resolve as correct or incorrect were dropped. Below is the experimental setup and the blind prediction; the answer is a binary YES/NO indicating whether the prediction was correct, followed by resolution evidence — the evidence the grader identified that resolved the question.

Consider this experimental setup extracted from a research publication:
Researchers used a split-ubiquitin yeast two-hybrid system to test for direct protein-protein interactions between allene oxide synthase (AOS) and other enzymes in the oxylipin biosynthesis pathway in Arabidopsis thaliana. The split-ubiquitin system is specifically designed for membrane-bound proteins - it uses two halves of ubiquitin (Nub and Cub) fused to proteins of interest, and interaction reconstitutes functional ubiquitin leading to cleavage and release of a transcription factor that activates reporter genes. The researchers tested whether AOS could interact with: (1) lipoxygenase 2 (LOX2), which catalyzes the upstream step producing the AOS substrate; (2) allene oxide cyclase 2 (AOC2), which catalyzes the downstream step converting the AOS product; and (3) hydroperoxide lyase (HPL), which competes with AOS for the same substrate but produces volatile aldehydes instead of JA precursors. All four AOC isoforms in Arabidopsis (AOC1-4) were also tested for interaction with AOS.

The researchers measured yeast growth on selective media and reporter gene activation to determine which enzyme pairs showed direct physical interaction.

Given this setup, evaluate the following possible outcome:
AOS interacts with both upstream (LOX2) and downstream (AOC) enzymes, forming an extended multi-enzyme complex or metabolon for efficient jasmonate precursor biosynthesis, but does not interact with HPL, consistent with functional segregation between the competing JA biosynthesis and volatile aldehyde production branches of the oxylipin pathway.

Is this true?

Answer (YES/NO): YES